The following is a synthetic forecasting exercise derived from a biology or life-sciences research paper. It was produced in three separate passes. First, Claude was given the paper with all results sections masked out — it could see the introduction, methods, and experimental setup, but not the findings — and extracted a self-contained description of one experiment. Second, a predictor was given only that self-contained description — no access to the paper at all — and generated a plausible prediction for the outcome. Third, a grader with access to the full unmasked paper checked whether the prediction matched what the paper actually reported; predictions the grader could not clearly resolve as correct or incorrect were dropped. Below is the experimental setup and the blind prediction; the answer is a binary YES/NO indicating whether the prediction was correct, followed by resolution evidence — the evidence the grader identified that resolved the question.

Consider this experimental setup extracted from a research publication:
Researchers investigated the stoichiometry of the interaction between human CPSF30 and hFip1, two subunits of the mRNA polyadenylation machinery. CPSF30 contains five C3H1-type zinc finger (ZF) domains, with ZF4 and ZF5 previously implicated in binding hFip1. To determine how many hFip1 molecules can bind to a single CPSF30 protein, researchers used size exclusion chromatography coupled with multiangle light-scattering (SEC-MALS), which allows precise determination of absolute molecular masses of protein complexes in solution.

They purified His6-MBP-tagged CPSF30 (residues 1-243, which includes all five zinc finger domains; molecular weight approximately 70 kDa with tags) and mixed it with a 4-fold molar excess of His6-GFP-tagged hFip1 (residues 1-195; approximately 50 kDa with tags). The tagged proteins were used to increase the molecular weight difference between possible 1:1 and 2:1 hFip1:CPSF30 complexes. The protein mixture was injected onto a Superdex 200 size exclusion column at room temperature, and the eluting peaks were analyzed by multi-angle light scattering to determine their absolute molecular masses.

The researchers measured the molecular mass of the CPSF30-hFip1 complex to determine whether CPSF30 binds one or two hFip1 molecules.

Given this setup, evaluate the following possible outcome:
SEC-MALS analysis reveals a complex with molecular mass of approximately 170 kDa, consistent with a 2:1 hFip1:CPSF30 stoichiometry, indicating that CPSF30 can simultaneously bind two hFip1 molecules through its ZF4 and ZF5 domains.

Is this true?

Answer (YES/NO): YES